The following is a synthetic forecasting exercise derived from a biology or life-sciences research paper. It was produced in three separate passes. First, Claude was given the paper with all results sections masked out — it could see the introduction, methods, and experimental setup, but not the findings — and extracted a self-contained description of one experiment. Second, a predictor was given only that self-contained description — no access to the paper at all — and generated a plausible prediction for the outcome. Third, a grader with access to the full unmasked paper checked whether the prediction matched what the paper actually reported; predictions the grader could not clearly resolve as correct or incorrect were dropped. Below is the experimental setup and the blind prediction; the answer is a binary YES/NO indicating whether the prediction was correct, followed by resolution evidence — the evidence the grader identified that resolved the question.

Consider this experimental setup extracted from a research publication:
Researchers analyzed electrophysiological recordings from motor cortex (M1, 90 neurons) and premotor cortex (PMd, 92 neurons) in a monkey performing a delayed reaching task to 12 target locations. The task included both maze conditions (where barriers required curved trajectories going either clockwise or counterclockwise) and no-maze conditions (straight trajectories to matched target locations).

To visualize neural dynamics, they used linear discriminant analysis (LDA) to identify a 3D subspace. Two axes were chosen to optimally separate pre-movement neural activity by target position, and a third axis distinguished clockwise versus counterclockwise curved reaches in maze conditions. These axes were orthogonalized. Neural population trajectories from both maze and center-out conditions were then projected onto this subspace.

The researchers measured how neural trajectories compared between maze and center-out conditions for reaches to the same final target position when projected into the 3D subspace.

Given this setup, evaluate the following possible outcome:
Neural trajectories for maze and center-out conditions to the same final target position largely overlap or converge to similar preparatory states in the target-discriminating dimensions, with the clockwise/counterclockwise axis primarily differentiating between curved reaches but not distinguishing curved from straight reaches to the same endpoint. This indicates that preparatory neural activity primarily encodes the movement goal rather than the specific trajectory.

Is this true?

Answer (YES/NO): NO